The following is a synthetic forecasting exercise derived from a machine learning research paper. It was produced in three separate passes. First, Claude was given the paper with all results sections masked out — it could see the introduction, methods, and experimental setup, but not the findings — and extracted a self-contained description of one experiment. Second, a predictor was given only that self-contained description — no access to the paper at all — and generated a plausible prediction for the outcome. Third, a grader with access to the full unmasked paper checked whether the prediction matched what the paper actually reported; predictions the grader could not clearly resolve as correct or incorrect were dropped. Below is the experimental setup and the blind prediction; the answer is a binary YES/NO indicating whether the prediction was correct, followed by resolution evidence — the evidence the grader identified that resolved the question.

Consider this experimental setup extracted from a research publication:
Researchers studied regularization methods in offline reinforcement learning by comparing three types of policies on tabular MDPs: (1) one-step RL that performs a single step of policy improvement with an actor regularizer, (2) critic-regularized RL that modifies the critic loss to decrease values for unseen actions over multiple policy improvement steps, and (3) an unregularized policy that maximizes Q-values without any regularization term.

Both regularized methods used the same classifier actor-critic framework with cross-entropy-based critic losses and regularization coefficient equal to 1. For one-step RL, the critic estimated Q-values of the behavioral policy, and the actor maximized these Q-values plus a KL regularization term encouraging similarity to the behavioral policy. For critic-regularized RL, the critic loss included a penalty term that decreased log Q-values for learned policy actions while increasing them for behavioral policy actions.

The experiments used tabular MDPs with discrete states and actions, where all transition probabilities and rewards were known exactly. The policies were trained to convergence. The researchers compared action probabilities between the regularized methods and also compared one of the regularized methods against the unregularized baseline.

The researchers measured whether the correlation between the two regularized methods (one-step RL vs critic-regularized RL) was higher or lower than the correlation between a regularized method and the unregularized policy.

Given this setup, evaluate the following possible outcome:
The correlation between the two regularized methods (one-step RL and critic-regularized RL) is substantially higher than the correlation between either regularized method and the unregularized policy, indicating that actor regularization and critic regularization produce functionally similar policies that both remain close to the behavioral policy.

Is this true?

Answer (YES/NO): YES